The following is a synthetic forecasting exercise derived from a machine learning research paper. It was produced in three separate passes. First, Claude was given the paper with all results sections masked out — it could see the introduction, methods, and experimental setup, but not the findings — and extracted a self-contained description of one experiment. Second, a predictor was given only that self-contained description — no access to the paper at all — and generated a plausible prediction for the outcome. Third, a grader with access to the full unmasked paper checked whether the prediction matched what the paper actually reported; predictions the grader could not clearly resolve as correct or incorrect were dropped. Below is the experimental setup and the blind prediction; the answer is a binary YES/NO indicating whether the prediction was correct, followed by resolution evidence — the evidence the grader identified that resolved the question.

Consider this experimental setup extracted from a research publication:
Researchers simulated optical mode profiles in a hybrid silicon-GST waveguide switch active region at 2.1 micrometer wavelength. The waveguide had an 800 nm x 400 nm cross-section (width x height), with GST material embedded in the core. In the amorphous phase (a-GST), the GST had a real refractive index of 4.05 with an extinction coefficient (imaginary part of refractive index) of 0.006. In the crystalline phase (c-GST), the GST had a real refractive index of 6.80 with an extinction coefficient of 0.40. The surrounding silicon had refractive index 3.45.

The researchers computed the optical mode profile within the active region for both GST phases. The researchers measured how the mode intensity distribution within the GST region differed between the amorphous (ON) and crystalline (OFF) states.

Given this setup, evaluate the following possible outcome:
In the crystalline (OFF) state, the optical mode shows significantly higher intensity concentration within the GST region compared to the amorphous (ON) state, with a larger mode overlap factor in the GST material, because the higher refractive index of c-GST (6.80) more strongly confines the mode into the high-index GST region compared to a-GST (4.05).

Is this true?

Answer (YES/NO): YES